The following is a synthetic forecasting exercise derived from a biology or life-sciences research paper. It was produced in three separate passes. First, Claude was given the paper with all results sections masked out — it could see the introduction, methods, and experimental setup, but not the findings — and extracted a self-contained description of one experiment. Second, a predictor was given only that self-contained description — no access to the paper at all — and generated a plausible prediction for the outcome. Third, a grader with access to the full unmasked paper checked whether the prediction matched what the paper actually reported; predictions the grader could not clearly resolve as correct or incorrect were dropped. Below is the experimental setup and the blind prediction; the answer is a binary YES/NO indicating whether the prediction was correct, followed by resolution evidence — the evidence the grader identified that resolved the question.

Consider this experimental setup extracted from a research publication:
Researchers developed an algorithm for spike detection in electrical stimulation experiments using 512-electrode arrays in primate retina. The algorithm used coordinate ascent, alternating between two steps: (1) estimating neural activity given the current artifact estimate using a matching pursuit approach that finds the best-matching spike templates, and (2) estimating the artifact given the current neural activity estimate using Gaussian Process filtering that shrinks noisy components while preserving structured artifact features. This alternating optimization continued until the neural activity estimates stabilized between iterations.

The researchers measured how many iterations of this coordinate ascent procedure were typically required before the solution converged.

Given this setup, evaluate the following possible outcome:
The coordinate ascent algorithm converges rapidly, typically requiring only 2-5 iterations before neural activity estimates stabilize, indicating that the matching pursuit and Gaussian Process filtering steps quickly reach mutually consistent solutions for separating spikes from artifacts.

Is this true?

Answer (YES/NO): YES